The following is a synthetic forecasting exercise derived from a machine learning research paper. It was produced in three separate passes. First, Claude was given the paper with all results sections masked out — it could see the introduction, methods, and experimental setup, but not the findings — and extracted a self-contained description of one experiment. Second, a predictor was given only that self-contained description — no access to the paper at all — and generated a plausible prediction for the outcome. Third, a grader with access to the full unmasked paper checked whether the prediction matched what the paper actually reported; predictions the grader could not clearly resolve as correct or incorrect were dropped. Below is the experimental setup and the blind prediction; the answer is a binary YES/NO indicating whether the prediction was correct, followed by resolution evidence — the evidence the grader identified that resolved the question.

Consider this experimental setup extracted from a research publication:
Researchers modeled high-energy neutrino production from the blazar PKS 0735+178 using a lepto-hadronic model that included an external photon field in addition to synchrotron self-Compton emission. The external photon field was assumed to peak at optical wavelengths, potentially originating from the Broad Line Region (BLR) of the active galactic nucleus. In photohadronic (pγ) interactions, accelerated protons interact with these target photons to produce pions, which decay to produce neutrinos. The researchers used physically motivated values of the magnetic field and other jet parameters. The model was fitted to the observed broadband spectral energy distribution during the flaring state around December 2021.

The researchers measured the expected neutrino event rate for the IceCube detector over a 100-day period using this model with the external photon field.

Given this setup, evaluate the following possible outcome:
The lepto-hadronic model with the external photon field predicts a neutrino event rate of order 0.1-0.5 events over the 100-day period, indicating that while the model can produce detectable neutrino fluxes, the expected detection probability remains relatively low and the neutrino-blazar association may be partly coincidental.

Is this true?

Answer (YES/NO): YES